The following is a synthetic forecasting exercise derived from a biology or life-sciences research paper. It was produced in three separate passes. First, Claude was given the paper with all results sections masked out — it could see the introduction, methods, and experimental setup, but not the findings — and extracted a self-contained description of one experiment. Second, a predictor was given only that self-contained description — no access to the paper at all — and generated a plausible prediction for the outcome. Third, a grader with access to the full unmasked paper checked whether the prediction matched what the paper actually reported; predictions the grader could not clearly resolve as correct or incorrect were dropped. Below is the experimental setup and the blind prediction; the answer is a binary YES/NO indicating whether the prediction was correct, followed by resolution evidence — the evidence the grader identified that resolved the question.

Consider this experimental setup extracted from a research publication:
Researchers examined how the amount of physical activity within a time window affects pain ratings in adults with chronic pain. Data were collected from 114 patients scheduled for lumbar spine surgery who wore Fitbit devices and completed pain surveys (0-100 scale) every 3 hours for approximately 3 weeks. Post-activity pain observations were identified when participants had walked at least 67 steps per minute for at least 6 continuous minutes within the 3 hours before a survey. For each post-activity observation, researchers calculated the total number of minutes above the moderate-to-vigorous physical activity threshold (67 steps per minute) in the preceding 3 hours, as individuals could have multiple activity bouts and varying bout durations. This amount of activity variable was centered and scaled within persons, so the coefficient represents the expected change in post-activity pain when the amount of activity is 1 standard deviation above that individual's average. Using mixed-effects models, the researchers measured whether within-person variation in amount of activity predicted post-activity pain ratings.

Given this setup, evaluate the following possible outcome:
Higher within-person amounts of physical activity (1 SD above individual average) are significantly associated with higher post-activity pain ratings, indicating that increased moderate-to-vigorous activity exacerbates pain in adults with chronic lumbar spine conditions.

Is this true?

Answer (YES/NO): NO